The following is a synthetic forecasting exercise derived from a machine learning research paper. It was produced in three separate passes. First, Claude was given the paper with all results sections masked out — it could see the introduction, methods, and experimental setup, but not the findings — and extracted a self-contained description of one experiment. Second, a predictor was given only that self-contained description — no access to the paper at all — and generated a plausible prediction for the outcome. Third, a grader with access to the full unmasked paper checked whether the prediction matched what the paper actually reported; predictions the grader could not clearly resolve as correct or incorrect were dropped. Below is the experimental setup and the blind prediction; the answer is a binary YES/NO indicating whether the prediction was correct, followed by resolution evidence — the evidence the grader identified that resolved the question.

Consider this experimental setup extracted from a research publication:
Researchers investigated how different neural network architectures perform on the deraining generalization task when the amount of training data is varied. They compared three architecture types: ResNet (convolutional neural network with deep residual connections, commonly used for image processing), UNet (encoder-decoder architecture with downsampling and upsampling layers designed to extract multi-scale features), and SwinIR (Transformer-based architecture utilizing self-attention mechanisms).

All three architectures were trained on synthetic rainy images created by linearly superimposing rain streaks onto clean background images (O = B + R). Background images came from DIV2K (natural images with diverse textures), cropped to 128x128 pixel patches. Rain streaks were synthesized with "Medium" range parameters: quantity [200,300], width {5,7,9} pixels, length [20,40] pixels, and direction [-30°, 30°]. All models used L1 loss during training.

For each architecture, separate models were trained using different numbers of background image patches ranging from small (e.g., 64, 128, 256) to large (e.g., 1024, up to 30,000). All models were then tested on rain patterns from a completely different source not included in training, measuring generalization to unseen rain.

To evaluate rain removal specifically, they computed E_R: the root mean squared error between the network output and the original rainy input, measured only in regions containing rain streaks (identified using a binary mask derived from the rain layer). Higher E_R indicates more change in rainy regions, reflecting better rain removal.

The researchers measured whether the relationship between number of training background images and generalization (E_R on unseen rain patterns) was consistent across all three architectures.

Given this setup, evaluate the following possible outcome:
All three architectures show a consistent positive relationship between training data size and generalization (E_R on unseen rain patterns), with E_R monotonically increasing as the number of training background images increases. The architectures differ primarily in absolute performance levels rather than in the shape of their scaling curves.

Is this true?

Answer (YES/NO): NO